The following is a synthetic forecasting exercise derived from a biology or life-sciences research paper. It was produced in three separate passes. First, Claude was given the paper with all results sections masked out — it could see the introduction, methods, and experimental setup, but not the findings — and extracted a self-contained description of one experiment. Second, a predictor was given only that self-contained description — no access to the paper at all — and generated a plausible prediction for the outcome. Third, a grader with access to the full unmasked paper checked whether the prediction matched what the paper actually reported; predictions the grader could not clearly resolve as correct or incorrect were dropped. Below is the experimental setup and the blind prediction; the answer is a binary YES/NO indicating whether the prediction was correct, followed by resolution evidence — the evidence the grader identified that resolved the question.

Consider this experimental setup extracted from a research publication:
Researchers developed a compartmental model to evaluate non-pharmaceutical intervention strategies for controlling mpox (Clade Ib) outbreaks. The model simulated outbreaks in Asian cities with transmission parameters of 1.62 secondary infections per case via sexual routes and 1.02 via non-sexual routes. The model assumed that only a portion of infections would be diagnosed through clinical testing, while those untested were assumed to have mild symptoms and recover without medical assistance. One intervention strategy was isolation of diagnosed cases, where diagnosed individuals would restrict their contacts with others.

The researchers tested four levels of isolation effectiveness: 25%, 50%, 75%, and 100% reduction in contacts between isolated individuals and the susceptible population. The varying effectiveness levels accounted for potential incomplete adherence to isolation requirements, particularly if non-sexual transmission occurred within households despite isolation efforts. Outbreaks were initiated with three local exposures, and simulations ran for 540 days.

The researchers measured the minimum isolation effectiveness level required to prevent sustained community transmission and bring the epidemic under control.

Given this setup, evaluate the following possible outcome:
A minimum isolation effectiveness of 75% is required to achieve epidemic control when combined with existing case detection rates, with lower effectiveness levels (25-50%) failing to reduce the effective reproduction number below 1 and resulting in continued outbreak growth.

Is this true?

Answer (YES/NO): NO